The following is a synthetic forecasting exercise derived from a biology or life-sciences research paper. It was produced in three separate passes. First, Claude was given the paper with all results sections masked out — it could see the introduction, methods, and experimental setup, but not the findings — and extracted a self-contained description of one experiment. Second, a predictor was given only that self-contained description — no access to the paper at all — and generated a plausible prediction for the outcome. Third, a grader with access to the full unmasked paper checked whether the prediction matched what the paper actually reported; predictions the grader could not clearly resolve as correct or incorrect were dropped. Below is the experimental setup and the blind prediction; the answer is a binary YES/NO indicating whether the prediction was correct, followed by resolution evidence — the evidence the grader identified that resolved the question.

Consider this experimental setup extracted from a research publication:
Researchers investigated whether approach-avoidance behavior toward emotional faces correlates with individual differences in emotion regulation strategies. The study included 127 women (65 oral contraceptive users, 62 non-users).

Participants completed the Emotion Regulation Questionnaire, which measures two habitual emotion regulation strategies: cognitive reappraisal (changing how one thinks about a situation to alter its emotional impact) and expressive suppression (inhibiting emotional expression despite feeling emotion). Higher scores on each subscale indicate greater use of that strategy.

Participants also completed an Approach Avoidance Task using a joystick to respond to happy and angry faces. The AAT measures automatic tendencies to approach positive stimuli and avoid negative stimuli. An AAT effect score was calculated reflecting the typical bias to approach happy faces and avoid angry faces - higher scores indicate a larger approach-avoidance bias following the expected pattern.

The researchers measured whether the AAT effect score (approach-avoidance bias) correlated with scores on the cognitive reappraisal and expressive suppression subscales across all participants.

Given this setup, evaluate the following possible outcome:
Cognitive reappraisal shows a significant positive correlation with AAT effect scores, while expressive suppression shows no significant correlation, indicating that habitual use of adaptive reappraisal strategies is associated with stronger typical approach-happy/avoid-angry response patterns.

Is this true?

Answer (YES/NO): NO